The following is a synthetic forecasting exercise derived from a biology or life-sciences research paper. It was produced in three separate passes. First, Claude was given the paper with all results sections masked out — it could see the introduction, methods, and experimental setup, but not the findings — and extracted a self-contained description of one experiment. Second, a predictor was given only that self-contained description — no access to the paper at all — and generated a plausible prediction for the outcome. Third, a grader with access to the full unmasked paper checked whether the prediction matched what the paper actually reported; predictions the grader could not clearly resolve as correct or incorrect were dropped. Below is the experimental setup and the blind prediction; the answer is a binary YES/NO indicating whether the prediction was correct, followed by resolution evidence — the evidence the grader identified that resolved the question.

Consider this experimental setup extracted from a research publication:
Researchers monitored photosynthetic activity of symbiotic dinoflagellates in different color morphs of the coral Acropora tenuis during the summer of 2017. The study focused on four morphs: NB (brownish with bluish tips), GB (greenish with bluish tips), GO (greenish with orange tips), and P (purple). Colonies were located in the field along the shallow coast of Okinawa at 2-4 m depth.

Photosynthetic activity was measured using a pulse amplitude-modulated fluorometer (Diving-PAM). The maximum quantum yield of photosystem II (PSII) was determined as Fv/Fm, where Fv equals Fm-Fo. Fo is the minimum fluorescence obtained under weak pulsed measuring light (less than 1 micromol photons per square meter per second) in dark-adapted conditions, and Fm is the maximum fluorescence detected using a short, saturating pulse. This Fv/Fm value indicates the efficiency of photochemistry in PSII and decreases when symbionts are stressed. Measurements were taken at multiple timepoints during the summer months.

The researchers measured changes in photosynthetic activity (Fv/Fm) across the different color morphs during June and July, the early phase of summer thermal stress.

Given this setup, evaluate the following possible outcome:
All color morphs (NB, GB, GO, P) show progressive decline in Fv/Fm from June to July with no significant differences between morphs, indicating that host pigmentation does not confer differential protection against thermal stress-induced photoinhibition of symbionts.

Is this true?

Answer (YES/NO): NO